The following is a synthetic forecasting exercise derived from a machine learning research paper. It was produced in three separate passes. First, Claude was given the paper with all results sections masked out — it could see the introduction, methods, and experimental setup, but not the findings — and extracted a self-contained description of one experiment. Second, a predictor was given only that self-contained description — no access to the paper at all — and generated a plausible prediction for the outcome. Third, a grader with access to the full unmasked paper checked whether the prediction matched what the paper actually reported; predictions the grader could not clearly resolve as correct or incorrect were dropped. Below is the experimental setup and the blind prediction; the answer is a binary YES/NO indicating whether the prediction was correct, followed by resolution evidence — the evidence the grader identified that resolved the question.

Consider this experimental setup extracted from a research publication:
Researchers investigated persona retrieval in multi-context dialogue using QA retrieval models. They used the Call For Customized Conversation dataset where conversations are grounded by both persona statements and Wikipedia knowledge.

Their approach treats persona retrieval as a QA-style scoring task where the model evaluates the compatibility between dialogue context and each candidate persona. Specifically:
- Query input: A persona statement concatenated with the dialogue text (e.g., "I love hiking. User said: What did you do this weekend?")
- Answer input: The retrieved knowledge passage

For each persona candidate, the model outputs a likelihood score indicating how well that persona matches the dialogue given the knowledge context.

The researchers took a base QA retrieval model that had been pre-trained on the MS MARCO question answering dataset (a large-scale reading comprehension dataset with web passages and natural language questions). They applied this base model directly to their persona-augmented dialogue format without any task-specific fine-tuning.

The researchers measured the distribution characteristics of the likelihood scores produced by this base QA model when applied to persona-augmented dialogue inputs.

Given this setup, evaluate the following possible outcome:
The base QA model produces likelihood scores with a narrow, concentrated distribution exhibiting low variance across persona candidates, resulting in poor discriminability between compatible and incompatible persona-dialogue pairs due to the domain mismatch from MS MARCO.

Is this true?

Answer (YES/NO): NO